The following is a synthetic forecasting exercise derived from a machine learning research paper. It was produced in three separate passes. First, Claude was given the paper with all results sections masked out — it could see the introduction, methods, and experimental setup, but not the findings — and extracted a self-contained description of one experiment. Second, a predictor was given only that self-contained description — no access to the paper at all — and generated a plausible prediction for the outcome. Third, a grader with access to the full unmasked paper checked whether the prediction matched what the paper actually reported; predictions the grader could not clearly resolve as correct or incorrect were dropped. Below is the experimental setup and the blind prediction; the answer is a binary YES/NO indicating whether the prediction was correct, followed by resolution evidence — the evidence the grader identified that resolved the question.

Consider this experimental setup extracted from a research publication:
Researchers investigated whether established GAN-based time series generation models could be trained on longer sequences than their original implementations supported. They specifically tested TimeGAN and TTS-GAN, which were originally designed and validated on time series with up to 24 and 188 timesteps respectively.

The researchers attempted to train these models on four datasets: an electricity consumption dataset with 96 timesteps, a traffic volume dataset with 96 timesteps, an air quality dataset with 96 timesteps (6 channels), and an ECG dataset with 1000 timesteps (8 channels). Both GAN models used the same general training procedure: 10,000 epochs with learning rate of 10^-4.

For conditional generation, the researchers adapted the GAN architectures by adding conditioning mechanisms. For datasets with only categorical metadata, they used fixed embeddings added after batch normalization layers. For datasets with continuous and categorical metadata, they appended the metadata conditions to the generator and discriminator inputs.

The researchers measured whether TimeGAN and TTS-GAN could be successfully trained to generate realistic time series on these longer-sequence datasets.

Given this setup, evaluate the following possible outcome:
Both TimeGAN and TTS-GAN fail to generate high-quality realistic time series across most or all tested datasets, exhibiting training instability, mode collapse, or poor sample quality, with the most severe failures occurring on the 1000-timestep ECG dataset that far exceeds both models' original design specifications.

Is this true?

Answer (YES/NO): NO